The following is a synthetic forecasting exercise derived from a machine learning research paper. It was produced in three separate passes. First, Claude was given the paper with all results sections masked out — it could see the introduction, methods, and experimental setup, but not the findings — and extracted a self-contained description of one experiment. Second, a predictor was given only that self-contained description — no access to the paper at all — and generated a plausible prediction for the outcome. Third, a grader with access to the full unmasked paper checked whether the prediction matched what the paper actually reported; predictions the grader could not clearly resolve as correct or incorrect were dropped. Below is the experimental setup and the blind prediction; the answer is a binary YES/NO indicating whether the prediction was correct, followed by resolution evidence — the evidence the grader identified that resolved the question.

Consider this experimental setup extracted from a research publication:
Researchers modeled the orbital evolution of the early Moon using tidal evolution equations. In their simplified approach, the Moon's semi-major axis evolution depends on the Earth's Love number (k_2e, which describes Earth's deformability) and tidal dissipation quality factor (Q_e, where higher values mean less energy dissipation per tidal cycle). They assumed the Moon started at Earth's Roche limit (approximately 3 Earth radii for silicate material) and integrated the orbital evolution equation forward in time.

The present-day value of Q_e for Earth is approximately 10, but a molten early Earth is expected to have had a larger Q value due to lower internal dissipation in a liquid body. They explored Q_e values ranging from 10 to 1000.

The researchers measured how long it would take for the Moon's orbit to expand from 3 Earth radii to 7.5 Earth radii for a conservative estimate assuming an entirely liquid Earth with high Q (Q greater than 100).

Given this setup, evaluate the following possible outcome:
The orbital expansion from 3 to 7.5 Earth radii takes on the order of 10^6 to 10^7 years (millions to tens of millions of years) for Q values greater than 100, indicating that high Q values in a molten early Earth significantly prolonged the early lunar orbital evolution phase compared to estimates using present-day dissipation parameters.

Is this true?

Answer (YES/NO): NO